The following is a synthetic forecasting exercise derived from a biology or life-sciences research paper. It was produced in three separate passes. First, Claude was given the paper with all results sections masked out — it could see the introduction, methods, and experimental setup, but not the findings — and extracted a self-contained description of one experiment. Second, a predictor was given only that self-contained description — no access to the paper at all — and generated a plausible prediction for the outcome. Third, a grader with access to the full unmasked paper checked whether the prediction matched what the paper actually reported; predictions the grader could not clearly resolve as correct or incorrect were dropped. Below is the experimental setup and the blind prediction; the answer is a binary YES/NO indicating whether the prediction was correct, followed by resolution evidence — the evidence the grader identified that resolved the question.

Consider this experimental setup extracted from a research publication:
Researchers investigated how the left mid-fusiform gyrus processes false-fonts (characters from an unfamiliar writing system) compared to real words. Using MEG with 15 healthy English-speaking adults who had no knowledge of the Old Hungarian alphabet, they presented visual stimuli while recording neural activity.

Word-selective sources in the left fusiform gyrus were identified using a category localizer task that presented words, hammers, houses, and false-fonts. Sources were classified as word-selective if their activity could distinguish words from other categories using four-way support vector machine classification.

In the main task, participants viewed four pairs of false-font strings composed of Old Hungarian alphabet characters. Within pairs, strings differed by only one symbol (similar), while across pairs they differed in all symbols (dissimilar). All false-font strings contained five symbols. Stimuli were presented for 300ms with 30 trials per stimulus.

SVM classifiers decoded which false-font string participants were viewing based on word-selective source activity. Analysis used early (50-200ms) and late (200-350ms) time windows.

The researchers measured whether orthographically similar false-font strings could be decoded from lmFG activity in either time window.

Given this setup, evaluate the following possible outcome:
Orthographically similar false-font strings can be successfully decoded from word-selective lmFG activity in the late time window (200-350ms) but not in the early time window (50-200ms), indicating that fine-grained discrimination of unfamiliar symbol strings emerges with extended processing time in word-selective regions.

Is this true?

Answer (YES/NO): NO